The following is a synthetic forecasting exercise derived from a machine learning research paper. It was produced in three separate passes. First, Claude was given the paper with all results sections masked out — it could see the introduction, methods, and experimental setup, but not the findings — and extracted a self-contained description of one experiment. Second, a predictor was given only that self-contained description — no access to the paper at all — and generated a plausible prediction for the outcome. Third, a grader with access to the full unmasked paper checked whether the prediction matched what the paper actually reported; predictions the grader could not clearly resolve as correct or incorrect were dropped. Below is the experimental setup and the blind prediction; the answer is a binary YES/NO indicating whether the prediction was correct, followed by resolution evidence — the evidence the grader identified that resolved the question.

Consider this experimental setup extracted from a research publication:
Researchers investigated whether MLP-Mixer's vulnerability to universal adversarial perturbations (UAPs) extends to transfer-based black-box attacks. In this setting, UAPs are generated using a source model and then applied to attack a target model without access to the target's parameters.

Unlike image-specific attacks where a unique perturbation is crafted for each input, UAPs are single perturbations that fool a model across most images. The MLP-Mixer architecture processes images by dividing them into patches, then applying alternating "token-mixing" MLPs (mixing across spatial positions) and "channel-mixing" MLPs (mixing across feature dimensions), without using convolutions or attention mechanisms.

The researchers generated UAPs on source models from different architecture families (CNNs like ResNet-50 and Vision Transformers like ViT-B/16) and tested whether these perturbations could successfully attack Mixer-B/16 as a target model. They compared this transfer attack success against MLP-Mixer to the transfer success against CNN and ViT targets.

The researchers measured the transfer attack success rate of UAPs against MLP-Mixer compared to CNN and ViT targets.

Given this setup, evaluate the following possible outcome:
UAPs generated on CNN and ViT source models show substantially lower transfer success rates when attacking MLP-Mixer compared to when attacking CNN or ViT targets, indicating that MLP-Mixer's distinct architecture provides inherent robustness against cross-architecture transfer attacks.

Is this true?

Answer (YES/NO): NO